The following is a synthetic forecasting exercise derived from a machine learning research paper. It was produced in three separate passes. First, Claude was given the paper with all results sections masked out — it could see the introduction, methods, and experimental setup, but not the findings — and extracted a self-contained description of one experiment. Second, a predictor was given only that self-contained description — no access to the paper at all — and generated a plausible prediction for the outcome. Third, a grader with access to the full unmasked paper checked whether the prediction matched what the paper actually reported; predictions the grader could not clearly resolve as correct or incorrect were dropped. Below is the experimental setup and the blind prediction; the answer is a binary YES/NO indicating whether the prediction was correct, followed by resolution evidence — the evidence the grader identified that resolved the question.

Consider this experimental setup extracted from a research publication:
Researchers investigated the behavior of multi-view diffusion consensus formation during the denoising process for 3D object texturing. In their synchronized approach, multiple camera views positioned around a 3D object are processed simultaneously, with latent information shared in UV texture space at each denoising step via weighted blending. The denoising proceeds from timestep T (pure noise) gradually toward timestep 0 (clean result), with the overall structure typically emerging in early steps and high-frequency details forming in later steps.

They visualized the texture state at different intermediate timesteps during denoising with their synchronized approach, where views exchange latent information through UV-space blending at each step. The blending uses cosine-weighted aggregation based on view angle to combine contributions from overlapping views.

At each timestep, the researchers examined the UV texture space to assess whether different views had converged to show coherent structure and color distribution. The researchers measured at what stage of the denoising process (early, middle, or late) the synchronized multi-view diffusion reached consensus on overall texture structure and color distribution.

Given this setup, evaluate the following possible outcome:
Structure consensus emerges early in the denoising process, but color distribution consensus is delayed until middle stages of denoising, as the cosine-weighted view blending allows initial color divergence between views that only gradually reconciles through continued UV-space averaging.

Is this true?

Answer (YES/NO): NO